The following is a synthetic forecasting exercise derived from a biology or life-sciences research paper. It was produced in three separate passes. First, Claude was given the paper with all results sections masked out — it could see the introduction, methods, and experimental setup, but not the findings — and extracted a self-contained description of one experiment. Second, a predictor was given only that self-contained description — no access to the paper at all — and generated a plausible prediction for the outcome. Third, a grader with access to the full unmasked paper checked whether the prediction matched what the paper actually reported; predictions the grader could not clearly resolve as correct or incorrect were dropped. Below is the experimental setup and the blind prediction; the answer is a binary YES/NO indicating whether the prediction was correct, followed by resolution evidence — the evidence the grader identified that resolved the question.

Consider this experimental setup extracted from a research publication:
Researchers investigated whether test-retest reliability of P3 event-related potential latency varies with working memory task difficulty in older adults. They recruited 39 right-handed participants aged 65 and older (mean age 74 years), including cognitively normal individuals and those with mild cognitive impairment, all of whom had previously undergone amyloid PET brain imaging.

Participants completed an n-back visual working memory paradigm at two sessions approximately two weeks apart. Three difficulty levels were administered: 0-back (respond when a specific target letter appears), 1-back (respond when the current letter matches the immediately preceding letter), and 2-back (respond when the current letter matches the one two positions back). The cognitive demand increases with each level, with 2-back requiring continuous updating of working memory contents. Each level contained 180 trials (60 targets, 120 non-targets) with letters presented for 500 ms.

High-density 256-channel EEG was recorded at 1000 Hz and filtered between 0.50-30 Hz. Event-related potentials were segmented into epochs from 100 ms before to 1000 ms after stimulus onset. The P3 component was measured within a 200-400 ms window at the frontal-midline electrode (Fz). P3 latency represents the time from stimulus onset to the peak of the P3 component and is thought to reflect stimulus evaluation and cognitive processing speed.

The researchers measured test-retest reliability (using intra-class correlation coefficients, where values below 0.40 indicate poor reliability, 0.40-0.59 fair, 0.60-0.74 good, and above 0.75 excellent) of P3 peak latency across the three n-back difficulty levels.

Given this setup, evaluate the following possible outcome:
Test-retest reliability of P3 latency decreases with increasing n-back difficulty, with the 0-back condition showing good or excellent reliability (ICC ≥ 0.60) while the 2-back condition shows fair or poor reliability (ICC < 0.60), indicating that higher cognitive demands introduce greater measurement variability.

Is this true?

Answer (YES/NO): NO